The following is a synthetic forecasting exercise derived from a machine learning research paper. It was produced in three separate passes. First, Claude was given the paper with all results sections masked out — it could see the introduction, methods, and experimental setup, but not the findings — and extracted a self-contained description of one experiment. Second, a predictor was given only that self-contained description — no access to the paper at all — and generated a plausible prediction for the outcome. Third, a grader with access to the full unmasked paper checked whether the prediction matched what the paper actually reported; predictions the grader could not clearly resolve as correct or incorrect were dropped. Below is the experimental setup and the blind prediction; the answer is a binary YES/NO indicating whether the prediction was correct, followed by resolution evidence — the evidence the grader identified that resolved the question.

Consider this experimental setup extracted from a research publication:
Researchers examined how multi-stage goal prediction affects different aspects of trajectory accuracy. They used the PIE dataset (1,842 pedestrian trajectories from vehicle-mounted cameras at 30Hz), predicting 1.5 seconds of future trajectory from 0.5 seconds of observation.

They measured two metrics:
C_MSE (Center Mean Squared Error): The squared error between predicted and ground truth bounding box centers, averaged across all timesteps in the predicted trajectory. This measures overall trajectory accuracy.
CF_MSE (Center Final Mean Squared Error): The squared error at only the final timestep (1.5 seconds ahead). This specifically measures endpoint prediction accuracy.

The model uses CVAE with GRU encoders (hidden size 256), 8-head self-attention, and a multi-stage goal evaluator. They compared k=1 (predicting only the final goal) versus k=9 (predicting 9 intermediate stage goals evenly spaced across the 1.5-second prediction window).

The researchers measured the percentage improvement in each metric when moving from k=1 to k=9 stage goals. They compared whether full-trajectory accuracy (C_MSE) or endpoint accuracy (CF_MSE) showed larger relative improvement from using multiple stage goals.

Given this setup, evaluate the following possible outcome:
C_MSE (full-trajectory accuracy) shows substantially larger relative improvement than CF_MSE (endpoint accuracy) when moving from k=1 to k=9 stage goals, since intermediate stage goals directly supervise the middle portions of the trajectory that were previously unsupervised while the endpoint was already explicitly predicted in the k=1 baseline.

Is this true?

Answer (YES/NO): NO